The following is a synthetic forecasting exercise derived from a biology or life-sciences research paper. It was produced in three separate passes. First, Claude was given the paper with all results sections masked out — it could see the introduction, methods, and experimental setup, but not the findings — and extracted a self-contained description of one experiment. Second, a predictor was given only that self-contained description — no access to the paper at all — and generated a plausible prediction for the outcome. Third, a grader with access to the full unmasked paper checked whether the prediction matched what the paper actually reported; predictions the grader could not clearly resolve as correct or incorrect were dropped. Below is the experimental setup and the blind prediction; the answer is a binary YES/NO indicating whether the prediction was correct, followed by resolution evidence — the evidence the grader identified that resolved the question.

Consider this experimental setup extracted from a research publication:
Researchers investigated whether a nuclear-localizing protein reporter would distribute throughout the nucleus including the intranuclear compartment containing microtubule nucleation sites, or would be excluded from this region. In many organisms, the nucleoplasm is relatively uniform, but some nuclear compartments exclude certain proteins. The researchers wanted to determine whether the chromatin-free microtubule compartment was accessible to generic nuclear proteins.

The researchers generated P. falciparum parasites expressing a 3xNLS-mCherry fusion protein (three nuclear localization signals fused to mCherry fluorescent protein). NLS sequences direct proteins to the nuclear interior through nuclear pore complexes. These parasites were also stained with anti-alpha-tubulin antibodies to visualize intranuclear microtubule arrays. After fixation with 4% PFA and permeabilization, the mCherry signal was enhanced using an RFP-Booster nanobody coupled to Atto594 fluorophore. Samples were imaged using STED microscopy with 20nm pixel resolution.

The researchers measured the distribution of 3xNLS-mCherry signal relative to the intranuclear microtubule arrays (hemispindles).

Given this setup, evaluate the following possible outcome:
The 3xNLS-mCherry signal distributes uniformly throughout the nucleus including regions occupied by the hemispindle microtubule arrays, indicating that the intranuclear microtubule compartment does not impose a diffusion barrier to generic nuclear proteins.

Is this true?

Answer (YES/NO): YES